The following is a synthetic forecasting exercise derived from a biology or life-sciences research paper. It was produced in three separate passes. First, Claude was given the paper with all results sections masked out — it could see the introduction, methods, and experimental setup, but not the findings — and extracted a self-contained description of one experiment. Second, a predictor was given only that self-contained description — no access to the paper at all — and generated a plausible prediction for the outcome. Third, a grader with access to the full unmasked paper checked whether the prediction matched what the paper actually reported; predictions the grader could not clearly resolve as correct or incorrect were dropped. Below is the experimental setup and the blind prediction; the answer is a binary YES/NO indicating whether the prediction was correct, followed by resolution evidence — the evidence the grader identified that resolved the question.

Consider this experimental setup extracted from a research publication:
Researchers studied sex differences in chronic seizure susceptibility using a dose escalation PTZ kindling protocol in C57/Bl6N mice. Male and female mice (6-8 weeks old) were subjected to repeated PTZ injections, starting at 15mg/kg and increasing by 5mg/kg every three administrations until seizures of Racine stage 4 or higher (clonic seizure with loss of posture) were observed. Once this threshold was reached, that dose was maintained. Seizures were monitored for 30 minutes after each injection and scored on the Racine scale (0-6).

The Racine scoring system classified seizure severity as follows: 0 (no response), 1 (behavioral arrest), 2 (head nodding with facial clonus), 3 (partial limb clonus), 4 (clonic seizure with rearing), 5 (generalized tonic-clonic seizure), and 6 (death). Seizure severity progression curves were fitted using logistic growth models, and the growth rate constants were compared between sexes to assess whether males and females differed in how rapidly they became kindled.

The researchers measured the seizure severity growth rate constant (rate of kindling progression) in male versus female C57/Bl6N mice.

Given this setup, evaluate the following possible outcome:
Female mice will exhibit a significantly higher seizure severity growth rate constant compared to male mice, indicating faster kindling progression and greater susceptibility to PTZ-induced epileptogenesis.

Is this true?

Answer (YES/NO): NO